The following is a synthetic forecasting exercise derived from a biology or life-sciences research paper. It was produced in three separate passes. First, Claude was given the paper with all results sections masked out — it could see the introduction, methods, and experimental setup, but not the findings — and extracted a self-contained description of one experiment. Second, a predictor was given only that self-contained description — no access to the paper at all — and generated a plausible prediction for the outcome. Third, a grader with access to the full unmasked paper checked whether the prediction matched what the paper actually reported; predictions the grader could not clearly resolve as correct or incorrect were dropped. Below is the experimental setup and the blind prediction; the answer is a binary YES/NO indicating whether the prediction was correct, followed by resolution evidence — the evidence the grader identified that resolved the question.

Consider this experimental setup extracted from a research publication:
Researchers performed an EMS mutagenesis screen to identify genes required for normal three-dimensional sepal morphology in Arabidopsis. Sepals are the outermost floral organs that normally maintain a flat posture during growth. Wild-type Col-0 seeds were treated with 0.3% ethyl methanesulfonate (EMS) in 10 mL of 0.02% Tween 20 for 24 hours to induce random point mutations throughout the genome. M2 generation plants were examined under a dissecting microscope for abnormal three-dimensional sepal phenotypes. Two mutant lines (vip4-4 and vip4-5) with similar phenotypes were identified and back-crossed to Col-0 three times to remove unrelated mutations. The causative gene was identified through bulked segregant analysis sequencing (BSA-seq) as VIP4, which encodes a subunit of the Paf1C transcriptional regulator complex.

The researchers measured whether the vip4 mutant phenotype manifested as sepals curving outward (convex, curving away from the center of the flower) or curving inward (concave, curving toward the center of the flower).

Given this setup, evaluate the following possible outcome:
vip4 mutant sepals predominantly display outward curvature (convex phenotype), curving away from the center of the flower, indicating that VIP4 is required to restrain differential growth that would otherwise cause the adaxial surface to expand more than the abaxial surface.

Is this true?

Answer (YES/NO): YES